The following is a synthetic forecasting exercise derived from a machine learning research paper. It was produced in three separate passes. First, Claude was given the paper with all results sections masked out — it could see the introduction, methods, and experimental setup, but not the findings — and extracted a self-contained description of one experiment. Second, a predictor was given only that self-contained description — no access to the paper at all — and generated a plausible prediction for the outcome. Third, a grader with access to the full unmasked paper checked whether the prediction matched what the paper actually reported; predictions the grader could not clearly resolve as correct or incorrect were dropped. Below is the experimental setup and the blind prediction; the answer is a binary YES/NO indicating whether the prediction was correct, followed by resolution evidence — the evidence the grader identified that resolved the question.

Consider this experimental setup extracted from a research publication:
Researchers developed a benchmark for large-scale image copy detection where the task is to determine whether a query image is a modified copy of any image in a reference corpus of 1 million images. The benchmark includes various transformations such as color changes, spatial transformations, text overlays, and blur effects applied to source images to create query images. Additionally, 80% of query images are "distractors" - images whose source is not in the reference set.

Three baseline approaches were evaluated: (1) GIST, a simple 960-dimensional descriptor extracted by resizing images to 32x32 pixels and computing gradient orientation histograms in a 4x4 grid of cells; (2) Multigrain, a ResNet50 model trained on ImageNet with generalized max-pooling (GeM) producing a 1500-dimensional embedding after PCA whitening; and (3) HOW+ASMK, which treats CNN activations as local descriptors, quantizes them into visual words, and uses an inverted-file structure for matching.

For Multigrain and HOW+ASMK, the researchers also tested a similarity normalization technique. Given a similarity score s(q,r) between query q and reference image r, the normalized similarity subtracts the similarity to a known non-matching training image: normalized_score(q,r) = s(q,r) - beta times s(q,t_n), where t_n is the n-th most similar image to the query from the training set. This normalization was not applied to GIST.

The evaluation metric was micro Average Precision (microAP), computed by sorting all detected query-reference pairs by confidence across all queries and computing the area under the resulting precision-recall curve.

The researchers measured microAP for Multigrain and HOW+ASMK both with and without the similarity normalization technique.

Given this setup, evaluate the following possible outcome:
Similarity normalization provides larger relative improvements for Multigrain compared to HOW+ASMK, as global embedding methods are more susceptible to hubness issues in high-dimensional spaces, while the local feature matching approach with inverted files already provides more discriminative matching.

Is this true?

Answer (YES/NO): YES